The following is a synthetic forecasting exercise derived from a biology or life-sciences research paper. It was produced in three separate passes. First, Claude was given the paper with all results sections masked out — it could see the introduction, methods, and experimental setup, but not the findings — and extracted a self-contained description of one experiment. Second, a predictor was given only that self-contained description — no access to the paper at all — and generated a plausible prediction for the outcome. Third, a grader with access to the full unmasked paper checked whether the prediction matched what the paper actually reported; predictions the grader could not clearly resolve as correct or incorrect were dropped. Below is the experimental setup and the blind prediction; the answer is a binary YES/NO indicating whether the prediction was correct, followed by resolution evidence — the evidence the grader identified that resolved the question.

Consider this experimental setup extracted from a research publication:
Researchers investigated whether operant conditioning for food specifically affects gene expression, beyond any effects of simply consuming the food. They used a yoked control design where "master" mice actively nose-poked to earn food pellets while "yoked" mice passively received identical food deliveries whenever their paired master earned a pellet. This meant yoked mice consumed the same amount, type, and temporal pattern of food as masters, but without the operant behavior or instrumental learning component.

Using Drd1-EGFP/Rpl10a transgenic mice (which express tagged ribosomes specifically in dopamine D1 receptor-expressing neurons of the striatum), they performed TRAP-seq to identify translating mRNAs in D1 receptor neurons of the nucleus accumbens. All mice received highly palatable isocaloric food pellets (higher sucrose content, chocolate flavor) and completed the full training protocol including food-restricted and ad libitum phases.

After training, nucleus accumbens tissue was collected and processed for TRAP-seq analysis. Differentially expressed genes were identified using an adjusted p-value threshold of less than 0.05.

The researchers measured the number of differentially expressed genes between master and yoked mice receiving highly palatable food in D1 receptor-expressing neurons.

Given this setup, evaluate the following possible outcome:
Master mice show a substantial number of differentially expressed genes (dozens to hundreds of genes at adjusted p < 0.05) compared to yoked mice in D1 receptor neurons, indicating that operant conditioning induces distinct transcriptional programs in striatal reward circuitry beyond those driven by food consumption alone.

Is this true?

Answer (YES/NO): NO